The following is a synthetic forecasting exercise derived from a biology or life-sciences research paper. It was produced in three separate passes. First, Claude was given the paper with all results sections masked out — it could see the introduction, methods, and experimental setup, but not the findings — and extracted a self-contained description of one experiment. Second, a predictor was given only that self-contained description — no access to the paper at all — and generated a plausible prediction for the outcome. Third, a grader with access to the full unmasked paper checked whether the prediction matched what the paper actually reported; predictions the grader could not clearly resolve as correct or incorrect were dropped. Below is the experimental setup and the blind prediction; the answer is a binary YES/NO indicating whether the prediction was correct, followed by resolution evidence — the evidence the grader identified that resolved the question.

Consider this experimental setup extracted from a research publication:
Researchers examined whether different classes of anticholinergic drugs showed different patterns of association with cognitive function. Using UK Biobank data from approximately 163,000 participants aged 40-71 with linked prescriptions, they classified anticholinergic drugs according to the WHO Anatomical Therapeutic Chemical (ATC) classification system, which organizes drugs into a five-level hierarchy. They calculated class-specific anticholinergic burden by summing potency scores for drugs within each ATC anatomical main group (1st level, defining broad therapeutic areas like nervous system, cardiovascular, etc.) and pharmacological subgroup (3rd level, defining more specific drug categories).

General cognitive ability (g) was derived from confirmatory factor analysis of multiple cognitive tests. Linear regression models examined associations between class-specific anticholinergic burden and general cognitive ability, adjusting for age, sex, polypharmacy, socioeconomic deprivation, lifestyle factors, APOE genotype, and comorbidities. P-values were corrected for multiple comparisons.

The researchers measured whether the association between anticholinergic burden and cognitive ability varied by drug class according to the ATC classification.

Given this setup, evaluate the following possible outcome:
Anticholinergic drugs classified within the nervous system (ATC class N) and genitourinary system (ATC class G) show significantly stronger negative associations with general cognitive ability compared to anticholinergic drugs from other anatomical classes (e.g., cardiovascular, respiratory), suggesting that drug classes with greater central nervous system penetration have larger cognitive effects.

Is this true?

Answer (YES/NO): NO